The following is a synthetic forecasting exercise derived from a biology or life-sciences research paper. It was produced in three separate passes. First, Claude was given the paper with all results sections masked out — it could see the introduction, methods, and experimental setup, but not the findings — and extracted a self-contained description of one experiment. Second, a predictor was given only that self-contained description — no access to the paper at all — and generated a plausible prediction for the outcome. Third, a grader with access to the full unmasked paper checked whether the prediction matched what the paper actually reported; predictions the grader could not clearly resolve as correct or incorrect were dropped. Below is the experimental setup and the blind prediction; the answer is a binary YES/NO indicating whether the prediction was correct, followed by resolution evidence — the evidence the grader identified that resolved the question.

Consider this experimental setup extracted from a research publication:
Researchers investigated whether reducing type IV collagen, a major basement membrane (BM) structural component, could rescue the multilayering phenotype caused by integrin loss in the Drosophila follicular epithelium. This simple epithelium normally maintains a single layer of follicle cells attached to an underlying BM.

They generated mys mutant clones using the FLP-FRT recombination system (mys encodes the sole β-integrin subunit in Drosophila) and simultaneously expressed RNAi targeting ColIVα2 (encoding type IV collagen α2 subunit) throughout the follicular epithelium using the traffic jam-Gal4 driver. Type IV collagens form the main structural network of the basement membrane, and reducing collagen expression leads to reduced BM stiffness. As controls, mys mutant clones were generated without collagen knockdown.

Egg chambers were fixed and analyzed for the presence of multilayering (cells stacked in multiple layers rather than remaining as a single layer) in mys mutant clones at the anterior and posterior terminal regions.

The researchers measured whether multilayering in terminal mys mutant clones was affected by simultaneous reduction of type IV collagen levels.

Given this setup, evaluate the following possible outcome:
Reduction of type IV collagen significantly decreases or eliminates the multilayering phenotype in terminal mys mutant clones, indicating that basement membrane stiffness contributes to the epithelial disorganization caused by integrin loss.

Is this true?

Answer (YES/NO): YES